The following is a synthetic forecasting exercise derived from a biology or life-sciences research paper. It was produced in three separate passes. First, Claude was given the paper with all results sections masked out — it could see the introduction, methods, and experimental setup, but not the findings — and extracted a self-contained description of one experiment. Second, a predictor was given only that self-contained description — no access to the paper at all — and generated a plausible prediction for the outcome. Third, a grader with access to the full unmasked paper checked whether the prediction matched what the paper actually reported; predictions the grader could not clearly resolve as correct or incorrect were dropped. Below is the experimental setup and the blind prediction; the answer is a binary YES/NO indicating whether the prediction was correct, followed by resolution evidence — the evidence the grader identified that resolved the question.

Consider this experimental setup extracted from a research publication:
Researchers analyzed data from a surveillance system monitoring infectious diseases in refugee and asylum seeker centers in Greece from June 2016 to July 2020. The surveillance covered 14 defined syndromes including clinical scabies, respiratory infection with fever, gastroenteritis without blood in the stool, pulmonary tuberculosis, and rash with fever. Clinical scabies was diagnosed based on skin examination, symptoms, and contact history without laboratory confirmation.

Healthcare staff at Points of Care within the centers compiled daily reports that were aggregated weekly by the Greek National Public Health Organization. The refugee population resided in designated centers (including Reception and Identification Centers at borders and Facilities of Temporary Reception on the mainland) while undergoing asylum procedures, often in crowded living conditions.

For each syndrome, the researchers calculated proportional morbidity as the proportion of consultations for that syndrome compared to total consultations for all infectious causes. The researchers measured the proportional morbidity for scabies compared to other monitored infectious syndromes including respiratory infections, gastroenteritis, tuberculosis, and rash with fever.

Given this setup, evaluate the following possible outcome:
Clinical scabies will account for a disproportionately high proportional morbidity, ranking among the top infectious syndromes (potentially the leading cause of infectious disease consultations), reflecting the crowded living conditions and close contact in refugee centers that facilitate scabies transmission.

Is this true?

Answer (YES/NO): YES